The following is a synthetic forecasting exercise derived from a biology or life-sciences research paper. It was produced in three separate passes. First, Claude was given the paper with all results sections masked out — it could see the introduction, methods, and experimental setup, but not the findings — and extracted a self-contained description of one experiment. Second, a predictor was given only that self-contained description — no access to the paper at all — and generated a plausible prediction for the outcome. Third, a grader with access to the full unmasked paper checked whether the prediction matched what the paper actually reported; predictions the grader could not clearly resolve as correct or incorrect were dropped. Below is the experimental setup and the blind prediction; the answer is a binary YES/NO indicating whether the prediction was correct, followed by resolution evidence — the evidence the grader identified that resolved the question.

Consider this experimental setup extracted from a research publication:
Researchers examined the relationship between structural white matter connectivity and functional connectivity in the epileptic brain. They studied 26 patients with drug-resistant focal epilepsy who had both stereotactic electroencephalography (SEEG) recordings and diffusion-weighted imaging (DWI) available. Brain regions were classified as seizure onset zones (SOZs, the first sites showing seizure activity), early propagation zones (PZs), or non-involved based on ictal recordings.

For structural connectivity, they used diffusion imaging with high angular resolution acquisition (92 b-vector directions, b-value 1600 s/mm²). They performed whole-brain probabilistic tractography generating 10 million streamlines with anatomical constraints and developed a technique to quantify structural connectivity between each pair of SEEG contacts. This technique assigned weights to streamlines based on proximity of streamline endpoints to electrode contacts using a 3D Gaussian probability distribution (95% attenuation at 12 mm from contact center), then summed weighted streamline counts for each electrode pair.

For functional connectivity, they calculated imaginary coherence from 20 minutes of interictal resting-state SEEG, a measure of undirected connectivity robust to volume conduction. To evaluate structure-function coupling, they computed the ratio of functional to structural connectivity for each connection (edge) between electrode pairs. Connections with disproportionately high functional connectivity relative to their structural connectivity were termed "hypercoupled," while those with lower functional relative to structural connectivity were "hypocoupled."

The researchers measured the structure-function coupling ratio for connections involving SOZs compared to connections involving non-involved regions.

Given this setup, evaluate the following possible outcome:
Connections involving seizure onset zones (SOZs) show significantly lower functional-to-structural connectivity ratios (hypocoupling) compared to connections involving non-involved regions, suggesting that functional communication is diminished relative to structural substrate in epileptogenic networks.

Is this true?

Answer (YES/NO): NO